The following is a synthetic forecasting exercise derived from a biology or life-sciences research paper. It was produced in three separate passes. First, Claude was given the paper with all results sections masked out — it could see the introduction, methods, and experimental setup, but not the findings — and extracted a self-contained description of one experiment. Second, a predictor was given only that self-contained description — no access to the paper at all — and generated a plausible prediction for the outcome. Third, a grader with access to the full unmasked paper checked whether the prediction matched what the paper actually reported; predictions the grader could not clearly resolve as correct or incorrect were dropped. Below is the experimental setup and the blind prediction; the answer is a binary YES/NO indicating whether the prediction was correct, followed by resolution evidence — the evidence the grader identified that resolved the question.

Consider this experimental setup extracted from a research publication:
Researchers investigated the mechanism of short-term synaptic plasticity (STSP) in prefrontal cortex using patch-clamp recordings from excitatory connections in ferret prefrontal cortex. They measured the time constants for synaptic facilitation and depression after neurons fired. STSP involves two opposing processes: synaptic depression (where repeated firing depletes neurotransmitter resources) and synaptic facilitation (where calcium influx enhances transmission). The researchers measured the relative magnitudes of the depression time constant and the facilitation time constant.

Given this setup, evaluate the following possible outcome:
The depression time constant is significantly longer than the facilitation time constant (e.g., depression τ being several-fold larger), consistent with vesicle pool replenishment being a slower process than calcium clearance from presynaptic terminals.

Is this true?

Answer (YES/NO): NO